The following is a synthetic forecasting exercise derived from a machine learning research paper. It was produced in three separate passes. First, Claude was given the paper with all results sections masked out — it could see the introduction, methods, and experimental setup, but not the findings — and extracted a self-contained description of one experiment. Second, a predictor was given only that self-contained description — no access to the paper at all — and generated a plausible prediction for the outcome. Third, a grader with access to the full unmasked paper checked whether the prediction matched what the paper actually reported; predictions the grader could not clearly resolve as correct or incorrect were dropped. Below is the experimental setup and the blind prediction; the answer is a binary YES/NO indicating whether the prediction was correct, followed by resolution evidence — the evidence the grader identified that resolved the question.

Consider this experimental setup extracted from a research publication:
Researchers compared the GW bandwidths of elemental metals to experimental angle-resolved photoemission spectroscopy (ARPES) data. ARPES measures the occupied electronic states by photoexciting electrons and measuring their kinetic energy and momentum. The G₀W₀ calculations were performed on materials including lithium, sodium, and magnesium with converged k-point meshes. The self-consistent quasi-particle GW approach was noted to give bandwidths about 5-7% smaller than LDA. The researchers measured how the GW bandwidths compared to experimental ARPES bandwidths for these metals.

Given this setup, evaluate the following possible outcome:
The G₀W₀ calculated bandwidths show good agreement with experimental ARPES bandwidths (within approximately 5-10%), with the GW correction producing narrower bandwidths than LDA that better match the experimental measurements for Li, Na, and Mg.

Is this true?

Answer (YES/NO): NO